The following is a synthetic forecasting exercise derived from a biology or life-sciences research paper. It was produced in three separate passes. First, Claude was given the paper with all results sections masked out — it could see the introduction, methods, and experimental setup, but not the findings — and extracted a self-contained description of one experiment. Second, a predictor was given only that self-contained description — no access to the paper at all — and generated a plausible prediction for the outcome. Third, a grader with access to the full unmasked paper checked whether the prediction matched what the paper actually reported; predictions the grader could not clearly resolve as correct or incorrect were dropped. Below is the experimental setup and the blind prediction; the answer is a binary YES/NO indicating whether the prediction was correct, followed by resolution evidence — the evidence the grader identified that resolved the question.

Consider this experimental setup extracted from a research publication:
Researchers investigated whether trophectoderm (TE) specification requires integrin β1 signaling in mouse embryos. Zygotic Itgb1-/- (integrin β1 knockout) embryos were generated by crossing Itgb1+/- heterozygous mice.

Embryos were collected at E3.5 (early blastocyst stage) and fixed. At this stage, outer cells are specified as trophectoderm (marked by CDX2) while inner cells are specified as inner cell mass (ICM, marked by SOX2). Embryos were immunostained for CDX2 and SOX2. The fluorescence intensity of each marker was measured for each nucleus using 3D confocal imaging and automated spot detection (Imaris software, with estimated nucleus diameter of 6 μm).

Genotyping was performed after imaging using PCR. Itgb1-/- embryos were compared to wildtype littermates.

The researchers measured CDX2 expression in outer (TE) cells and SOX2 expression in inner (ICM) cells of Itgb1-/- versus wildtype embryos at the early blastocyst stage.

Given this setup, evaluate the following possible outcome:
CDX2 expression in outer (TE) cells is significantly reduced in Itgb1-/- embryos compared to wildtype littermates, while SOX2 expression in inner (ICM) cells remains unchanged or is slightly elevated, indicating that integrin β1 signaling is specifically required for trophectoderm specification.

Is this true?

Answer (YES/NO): NO